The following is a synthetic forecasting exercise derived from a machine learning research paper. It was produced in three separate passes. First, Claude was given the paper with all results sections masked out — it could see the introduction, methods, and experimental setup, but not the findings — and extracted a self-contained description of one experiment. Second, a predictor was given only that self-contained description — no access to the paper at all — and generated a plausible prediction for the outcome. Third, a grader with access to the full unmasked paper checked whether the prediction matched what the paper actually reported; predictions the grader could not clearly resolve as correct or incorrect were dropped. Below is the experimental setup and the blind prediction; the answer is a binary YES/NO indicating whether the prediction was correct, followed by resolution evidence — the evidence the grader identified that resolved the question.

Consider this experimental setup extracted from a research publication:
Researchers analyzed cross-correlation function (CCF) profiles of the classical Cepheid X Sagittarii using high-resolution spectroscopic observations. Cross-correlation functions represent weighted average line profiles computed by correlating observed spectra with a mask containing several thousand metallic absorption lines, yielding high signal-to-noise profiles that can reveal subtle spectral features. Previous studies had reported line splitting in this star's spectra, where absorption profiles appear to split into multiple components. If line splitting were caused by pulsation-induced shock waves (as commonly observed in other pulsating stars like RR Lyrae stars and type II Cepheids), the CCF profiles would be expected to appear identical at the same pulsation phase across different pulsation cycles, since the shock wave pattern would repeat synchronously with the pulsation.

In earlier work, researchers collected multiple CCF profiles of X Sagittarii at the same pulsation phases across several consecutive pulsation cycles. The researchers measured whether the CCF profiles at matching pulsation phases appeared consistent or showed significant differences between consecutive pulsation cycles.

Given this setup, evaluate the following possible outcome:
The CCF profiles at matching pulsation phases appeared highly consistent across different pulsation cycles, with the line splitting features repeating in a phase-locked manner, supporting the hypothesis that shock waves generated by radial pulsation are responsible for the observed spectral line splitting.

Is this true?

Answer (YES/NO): NO